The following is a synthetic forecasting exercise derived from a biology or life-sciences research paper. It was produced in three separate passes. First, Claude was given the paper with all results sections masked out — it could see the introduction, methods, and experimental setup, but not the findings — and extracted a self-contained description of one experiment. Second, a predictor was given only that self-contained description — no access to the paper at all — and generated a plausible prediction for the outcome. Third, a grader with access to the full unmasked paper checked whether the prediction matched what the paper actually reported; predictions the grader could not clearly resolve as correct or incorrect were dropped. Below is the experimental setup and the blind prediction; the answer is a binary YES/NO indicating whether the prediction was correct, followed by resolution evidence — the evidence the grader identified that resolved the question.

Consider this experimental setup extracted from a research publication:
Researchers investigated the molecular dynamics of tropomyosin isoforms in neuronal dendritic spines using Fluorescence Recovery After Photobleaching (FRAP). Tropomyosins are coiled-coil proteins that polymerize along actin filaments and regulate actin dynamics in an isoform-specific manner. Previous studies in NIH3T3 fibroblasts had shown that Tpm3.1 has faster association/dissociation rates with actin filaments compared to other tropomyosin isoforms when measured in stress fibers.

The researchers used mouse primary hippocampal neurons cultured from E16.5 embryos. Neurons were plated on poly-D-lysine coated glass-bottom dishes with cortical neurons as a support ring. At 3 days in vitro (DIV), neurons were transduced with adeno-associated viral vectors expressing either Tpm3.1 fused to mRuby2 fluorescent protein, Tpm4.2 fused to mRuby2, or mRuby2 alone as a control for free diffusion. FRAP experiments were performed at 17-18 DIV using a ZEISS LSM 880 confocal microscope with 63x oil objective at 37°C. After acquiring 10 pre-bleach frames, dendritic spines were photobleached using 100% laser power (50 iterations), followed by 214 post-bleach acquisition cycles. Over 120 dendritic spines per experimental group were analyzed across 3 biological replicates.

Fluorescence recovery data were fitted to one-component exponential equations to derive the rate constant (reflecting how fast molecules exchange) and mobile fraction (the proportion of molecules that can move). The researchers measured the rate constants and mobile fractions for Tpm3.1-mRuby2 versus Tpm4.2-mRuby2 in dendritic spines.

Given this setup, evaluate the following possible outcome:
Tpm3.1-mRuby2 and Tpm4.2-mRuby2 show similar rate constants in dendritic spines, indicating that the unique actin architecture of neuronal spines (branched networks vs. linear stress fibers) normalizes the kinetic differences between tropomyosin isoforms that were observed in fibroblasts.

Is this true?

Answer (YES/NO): NO